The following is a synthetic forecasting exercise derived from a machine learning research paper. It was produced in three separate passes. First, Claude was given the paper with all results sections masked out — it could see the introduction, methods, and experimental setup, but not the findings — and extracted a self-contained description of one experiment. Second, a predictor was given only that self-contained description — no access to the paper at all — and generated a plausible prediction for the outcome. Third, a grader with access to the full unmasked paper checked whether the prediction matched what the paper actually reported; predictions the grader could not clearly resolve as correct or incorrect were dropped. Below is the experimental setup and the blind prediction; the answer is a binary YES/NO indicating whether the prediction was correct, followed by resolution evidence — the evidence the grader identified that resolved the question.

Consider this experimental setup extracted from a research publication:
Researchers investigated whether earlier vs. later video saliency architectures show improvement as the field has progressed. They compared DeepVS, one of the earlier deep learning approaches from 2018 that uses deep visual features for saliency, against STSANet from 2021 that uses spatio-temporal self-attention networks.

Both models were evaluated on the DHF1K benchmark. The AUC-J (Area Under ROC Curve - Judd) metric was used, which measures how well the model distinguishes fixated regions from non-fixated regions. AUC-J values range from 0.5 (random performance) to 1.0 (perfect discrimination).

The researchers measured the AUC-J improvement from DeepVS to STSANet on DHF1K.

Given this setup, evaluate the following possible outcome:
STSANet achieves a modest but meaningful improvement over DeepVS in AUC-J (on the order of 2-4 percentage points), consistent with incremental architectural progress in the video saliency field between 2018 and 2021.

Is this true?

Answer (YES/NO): NO